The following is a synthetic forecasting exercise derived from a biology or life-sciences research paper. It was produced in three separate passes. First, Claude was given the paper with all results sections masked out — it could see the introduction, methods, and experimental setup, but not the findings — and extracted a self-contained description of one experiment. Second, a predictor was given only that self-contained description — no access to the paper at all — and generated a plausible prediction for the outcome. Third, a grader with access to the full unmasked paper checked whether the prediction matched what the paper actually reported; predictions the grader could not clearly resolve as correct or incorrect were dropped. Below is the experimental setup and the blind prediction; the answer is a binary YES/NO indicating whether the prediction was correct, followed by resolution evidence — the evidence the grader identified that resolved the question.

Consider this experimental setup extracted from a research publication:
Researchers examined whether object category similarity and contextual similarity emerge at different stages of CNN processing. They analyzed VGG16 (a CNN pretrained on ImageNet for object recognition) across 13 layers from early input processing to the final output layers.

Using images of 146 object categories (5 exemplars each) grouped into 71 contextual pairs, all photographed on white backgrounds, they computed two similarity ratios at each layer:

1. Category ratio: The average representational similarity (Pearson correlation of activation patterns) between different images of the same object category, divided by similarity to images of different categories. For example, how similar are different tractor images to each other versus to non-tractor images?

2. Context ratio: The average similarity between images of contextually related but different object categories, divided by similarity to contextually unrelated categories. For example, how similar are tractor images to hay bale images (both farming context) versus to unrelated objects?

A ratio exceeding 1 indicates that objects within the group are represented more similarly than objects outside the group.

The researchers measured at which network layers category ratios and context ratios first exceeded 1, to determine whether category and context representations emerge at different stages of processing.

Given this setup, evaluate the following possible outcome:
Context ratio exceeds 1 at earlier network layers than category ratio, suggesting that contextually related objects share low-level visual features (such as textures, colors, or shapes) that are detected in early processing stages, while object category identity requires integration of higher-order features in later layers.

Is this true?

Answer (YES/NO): NO